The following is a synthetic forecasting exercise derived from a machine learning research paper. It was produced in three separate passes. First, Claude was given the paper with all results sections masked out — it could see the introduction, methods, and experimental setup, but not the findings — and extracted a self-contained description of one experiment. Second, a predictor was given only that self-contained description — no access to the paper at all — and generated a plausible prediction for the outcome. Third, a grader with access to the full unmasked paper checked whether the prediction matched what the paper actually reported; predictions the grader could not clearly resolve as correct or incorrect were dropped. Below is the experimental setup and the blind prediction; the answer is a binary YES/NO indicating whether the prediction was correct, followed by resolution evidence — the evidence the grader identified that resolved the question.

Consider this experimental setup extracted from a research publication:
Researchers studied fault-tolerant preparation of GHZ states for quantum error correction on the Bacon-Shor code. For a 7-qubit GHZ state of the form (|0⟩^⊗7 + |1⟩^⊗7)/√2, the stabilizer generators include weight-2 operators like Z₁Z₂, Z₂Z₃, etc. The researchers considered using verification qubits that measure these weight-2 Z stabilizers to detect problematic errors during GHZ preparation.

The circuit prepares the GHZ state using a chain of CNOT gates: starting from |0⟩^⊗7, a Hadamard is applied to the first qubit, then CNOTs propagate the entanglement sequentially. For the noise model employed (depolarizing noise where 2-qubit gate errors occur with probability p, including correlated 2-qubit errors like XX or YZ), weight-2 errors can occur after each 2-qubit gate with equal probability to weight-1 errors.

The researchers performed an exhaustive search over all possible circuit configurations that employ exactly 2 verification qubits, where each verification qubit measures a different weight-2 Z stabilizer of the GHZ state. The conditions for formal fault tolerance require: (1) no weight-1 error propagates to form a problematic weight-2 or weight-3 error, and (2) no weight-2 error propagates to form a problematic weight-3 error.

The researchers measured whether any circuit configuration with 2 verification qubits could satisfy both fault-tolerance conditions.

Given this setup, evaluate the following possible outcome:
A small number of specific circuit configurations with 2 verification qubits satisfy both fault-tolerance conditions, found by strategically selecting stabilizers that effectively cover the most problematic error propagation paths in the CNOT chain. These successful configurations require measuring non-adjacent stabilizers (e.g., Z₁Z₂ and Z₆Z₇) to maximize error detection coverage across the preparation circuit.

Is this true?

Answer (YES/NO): NO